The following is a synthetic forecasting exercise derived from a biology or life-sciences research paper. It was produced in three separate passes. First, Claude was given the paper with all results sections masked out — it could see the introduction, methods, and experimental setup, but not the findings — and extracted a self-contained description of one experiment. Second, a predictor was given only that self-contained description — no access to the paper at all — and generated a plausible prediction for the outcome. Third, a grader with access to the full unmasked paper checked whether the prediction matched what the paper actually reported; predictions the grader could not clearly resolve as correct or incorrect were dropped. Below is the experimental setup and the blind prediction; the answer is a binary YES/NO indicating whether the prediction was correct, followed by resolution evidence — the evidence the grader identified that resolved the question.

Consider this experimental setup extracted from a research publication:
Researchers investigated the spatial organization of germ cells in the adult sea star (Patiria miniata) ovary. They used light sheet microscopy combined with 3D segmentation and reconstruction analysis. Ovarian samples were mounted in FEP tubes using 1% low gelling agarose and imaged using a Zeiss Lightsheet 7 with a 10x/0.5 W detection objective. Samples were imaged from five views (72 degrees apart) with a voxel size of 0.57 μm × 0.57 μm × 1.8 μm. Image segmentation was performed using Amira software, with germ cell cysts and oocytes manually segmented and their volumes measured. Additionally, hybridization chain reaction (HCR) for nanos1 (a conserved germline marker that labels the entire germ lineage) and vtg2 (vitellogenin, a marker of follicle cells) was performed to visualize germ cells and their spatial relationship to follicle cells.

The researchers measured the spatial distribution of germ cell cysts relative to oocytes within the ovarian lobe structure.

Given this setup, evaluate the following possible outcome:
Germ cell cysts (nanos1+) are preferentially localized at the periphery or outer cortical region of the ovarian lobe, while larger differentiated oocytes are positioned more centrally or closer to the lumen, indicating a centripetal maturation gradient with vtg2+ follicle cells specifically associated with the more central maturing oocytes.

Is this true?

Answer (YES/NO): NO